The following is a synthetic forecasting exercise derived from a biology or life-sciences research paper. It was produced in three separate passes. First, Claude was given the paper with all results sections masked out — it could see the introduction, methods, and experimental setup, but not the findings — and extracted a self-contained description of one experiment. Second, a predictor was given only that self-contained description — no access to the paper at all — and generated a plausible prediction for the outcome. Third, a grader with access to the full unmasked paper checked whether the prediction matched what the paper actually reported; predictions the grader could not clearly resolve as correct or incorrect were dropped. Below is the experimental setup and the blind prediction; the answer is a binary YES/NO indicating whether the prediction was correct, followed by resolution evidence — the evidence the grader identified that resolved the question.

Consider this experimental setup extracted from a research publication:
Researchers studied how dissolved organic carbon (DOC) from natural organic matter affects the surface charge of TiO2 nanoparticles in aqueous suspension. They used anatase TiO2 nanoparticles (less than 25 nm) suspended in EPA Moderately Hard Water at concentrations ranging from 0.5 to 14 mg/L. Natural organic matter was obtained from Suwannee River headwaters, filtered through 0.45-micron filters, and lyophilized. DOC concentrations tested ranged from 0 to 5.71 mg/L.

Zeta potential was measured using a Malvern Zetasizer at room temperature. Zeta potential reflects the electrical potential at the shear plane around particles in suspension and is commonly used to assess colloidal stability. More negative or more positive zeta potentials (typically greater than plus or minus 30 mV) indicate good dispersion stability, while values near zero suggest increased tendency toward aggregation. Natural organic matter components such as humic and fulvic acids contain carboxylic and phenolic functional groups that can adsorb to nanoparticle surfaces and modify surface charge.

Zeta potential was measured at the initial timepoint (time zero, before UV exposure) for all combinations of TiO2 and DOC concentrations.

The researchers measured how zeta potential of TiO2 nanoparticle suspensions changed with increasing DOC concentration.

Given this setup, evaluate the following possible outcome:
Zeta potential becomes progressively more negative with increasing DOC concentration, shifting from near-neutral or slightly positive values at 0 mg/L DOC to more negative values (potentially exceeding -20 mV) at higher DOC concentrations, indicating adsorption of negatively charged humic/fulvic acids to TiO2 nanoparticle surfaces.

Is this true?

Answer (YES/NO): NO